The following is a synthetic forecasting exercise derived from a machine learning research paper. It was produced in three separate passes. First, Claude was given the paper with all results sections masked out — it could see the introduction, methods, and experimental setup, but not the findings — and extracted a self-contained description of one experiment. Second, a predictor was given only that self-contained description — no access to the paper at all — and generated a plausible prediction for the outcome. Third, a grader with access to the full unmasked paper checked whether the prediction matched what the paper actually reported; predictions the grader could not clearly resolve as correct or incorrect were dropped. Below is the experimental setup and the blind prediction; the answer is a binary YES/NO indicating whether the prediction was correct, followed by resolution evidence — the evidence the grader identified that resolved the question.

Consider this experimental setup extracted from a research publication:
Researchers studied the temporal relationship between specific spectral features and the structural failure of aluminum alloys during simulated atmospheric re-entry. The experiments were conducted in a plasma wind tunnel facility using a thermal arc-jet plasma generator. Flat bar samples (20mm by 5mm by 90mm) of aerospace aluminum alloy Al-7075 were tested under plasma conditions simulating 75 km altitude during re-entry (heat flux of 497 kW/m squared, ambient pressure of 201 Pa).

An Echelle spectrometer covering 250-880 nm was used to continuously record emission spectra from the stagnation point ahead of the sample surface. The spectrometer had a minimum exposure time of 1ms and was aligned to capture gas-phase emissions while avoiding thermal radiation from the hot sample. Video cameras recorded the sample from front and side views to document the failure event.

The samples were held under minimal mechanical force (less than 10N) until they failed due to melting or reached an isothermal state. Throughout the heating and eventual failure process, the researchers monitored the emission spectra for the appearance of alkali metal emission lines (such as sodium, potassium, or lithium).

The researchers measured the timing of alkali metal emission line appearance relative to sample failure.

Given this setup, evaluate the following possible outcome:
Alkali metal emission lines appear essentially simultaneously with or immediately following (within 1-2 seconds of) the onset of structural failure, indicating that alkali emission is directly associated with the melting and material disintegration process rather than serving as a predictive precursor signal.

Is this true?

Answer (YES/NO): NO